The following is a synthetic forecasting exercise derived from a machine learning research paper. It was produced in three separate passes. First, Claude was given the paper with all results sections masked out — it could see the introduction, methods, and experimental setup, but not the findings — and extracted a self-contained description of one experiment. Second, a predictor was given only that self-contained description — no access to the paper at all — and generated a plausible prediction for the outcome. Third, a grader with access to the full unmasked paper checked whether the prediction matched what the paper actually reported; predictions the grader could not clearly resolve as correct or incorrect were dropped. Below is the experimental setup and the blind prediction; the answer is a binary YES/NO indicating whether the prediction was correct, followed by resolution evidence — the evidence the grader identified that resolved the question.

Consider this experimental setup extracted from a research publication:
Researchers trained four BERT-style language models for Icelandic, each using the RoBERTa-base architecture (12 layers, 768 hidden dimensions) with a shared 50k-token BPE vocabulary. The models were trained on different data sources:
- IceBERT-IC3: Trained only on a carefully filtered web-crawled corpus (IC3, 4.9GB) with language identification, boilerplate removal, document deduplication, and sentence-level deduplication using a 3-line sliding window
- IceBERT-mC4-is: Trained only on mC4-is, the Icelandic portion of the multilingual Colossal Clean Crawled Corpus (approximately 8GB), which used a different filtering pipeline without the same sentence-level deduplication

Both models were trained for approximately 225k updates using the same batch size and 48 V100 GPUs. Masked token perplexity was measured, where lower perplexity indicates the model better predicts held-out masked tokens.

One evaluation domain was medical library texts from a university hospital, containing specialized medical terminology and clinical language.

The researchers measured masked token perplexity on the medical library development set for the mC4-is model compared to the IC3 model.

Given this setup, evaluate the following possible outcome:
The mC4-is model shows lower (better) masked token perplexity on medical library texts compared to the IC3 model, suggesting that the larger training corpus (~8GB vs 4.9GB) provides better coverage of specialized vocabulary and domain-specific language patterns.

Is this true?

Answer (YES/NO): NO